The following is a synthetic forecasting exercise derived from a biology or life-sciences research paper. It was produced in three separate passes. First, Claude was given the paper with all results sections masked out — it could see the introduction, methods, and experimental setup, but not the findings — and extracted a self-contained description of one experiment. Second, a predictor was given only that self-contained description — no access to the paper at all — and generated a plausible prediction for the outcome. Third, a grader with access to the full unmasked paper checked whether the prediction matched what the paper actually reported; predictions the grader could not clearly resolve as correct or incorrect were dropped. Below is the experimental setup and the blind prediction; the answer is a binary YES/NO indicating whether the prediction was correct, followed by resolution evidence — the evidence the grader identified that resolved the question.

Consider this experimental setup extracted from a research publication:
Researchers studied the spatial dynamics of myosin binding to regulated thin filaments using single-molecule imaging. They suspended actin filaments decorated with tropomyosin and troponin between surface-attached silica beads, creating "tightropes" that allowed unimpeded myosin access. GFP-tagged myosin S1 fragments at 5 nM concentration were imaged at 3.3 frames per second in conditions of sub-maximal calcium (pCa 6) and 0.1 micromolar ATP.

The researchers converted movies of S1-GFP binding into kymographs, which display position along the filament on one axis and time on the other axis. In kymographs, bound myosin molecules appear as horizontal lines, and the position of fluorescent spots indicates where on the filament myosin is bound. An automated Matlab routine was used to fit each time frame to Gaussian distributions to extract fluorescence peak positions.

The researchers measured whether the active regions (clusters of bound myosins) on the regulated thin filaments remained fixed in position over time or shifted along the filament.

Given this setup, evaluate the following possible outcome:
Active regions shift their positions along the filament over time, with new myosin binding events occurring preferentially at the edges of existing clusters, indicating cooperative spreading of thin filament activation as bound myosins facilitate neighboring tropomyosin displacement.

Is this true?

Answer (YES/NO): YES